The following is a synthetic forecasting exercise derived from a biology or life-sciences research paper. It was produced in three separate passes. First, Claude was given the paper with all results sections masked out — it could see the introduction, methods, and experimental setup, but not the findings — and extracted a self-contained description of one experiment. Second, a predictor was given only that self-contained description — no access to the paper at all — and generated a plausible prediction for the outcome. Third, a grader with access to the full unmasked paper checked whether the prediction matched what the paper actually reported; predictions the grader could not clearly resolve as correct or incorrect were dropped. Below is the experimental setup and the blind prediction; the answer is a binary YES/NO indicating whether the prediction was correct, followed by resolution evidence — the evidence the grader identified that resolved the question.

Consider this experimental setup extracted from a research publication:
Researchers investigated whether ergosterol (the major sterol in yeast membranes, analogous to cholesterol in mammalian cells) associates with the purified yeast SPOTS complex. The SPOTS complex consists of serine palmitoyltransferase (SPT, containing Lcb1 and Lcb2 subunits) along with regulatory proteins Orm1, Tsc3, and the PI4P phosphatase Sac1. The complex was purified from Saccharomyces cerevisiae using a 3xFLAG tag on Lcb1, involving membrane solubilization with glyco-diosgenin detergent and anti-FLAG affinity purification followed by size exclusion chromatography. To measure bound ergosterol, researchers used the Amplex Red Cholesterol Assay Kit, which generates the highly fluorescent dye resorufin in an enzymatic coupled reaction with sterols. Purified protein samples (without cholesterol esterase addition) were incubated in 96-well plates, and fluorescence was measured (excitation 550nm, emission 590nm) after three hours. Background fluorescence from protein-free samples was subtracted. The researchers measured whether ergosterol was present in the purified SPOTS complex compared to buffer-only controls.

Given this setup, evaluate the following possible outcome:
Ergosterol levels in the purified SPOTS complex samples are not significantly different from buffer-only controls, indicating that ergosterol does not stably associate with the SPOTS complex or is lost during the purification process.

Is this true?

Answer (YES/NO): NO